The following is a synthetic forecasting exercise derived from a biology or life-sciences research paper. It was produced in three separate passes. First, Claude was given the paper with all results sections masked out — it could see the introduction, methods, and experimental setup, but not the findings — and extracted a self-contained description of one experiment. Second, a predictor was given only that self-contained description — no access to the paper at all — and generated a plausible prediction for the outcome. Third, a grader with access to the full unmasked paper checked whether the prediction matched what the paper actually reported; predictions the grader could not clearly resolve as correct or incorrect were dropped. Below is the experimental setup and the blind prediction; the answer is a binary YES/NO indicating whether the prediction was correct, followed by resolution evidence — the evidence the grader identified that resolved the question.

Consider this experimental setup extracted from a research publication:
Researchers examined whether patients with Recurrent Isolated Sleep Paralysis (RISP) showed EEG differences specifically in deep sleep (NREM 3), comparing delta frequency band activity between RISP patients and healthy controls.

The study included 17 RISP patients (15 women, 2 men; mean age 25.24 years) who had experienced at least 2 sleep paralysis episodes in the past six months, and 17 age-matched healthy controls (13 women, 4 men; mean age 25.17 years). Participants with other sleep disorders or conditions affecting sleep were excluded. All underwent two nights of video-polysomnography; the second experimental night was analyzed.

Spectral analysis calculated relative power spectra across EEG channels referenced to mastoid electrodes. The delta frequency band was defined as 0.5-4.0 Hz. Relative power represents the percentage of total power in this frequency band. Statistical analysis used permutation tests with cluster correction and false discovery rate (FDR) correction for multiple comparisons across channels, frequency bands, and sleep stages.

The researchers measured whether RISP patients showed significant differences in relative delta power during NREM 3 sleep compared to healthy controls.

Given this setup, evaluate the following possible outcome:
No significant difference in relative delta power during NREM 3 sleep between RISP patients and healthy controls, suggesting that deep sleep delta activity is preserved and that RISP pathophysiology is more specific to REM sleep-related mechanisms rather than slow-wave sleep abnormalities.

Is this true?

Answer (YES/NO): YES